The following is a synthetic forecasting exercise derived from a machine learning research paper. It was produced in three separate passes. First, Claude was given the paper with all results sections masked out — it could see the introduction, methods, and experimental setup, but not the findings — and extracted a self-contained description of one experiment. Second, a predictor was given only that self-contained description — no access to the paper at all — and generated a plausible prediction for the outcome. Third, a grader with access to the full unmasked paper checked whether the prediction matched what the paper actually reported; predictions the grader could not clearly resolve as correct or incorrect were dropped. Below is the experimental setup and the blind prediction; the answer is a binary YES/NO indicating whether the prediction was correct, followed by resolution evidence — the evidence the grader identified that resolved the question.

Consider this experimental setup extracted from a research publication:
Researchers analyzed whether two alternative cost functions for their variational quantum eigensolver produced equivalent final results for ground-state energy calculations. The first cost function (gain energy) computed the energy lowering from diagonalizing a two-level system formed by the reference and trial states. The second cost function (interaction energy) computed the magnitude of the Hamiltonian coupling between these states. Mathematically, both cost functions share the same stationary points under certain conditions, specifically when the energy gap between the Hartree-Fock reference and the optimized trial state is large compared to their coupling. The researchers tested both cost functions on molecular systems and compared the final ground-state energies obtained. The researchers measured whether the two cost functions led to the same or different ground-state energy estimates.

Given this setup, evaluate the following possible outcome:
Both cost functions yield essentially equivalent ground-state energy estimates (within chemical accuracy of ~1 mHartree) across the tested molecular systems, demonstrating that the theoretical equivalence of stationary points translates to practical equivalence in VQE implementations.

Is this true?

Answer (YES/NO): NO